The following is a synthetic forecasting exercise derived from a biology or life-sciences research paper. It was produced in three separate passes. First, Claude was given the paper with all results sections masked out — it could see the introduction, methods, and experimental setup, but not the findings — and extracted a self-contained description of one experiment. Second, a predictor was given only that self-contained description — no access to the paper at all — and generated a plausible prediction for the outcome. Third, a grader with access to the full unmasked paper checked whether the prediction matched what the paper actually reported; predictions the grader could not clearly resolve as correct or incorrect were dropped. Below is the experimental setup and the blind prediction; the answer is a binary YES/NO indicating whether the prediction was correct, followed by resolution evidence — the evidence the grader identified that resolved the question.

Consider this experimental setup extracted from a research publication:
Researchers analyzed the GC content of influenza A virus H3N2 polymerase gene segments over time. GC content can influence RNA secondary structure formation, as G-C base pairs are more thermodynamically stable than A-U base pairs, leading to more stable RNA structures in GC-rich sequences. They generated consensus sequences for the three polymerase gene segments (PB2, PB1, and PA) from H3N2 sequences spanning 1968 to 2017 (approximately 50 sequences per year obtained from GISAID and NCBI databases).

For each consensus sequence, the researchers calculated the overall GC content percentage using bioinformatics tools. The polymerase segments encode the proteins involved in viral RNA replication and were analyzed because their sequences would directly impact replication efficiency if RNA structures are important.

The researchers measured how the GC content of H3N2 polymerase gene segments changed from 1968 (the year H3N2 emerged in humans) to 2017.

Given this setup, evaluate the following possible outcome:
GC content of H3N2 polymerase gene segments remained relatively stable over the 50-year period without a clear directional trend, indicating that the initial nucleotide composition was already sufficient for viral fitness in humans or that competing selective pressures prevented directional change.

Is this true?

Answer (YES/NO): YES